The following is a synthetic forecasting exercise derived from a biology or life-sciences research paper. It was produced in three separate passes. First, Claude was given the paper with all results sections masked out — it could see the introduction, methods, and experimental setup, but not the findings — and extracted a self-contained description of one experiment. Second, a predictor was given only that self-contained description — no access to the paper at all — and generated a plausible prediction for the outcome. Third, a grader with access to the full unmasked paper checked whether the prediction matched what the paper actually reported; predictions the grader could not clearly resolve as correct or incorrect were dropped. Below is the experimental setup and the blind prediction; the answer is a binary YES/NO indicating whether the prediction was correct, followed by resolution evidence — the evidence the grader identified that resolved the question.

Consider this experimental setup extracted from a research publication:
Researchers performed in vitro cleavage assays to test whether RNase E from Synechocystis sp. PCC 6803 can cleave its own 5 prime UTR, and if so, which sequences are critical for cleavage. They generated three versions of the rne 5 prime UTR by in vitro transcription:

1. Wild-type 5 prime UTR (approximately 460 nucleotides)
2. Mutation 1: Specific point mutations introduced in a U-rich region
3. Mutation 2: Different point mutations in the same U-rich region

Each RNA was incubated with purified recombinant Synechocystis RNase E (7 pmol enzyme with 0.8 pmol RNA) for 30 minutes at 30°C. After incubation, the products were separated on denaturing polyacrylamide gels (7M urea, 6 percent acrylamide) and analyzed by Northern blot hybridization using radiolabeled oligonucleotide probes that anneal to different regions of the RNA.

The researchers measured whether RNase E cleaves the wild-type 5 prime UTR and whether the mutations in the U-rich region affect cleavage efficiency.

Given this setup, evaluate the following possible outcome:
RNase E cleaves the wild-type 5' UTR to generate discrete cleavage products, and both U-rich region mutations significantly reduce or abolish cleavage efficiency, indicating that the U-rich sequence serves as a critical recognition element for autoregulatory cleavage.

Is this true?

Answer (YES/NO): NO